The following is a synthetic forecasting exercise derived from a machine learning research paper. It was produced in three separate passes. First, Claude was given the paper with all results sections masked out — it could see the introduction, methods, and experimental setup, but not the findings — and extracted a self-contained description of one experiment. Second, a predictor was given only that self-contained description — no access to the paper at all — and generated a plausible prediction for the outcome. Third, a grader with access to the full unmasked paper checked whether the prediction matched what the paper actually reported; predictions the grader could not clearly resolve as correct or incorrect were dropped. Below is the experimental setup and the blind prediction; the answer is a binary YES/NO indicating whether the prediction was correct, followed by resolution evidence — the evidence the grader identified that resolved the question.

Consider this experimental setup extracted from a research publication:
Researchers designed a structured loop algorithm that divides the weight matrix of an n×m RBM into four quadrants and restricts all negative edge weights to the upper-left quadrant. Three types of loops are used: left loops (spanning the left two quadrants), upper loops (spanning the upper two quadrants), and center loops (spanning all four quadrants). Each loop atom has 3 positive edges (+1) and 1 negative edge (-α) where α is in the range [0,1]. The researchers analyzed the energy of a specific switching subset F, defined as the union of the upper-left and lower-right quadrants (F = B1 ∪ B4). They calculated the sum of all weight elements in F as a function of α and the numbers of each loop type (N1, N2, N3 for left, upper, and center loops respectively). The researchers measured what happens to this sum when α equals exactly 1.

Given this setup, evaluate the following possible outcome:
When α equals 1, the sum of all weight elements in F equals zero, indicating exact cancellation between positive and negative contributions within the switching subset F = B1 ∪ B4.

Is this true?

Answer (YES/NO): YES